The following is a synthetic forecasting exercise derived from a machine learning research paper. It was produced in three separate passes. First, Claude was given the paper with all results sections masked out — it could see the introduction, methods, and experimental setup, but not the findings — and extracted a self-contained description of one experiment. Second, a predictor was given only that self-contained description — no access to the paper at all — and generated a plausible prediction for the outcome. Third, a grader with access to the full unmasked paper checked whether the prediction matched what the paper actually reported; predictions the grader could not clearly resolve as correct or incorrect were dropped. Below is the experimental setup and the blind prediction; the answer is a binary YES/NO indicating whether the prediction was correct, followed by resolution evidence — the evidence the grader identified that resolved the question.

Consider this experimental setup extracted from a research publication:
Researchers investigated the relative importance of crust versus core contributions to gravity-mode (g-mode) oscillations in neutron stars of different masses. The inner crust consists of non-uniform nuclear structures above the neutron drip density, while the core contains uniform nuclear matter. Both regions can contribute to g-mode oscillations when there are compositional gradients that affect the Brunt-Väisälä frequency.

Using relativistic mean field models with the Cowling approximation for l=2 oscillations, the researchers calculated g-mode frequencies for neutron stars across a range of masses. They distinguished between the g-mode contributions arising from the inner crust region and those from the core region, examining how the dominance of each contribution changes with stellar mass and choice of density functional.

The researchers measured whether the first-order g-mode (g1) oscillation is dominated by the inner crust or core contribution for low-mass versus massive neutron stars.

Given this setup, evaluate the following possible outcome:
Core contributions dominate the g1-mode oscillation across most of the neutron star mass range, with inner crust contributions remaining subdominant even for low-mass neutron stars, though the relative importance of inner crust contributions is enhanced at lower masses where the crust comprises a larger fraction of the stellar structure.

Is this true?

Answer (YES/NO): NO